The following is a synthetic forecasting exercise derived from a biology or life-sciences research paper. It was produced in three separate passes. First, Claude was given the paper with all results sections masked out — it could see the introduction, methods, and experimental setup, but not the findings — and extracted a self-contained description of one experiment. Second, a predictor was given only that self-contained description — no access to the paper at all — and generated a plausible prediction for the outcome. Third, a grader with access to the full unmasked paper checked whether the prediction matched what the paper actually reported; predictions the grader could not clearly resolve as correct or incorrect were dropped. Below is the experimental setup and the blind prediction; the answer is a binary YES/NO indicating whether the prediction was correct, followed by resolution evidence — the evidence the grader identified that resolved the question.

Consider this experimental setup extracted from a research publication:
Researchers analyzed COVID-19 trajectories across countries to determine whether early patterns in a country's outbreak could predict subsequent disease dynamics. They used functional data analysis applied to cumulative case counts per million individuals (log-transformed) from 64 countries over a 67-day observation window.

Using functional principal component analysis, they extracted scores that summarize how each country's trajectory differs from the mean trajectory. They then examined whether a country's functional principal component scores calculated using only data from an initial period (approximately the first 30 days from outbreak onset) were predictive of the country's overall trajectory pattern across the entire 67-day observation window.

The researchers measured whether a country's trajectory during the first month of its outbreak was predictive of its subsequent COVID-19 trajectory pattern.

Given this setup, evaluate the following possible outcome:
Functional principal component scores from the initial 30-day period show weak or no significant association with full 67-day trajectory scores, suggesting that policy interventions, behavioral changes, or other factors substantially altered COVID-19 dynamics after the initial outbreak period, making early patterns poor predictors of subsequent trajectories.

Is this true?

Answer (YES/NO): NO